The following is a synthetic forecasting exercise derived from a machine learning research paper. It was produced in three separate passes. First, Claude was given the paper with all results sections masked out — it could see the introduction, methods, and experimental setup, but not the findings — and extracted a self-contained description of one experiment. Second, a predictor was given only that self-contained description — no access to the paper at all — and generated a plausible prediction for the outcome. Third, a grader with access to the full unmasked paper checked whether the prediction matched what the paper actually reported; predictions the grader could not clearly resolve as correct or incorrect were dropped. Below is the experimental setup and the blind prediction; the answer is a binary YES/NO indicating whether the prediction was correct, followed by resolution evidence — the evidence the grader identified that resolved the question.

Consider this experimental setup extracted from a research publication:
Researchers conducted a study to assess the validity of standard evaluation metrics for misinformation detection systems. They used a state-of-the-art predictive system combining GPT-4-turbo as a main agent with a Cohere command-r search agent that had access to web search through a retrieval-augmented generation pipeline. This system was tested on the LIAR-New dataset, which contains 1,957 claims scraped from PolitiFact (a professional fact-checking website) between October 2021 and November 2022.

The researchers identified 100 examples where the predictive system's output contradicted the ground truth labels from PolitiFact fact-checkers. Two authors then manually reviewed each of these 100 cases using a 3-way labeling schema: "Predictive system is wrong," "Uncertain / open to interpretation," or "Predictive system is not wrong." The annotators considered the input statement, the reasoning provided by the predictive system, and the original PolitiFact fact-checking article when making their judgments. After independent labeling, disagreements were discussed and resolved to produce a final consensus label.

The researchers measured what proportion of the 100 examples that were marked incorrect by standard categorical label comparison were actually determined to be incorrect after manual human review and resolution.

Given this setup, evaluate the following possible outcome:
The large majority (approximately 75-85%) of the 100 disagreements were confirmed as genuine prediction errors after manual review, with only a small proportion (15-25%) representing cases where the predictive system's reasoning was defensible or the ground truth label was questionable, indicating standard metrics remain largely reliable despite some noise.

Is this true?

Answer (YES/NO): NO